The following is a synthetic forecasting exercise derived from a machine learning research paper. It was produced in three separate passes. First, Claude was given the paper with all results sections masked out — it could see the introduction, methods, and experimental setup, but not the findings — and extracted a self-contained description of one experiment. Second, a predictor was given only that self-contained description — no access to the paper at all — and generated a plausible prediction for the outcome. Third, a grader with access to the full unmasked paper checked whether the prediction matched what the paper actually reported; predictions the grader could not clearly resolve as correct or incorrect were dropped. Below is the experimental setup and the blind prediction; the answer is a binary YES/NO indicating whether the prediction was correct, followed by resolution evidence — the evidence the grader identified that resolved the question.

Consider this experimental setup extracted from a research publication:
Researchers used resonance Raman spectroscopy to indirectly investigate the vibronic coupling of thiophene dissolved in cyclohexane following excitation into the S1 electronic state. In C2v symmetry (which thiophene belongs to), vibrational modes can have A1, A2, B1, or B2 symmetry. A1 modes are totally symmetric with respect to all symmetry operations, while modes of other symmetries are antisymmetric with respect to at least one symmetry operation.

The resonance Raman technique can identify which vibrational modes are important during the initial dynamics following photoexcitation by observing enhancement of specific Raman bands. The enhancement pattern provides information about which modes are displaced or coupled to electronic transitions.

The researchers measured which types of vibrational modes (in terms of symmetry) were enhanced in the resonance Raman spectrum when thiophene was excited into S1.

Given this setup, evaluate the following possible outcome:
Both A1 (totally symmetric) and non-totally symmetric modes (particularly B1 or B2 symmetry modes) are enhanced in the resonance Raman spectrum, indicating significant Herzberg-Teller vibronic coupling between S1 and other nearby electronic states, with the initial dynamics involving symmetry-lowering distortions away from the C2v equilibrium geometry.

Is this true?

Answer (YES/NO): YES